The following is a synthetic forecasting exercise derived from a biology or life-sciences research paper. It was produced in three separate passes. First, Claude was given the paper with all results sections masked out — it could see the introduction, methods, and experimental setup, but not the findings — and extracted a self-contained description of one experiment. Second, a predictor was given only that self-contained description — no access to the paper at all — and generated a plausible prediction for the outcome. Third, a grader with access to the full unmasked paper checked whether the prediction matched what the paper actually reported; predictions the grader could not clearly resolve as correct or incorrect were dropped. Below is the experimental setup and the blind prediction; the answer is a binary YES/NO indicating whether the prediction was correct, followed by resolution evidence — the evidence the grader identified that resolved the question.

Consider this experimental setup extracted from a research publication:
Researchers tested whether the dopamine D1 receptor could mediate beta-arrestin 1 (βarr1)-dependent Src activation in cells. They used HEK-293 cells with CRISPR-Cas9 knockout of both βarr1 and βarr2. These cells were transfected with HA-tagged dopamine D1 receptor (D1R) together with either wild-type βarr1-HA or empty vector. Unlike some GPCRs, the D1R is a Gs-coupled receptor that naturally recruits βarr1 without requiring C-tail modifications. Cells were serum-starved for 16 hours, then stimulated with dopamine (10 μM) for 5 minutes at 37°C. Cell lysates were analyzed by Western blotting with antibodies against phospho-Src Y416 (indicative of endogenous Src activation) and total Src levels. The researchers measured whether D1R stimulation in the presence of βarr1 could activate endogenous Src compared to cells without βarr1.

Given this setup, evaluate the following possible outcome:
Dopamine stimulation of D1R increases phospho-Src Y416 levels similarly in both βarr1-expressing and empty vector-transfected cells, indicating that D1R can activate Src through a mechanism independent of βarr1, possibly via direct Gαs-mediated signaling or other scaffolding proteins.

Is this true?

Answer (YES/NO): NO